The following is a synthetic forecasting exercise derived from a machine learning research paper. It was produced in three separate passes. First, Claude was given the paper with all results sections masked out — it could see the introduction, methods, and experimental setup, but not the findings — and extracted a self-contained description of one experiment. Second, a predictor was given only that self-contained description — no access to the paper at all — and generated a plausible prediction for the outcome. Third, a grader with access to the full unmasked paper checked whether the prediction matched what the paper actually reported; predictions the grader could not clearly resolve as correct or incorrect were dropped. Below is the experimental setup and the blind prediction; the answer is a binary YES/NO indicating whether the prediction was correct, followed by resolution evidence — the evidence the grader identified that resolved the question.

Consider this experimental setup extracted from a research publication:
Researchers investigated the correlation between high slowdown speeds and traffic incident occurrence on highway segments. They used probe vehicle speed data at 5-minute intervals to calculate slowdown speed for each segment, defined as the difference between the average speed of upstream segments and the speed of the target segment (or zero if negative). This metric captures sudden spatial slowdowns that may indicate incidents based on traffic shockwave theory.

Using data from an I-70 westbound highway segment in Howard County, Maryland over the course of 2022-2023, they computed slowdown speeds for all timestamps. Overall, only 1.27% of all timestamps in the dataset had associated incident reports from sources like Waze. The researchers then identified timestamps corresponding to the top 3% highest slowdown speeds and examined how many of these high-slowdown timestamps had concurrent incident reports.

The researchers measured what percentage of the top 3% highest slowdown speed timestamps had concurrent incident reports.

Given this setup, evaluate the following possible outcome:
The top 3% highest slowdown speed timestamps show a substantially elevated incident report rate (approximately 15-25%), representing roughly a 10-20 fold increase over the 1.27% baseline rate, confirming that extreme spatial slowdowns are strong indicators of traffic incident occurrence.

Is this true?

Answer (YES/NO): NO